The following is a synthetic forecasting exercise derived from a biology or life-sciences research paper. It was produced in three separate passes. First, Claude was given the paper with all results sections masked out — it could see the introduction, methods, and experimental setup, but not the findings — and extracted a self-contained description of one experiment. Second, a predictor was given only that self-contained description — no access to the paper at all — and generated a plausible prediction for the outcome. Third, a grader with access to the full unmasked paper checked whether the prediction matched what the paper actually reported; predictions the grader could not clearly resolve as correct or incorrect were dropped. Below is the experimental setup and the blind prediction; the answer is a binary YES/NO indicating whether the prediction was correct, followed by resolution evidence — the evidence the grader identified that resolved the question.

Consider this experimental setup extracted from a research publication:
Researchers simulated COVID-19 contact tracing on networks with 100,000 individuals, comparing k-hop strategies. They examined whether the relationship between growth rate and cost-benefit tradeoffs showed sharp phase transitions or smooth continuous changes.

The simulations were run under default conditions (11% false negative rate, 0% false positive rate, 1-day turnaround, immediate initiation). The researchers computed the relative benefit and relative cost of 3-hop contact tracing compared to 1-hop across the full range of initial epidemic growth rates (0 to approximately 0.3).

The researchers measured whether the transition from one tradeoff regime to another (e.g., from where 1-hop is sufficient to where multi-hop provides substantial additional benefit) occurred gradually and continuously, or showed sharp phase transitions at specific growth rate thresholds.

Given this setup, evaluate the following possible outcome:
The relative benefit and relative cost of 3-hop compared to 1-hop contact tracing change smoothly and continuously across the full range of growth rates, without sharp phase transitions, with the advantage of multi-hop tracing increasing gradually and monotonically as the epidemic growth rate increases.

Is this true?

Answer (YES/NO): NO